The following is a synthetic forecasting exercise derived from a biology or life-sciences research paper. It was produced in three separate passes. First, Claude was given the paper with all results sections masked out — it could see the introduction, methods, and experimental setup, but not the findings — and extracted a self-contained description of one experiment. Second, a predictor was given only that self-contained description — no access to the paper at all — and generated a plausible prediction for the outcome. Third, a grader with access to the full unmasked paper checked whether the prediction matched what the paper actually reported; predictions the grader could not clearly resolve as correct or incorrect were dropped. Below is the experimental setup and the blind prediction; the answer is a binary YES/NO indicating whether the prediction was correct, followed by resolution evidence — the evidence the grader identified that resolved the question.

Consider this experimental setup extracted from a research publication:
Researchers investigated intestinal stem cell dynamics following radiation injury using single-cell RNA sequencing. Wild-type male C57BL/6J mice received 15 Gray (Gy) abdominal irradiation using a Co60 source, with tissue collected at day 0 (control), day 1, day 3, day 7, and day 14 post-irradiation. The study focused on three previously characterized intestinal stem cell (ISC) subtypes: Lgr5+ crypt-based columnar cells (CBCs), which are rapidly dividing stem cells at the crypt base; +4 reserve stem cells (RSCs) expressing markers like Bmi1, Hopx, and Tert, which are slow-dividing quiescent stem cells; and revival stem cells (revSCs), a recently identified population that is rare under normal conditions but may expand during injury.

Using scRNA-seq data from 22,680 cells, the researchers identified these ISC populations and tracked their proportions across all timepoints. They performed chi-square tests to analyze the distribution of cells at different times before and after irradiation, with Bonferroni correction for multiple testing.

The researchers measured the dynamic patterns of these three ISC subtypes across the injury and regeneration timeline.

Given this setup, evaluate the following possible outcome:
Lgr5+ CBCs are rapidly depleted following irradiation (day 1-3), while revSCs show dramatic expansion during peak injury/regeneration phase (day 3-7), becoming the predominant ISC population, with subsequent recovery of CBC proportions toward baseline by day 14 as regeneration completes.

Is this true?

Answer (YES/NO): NO